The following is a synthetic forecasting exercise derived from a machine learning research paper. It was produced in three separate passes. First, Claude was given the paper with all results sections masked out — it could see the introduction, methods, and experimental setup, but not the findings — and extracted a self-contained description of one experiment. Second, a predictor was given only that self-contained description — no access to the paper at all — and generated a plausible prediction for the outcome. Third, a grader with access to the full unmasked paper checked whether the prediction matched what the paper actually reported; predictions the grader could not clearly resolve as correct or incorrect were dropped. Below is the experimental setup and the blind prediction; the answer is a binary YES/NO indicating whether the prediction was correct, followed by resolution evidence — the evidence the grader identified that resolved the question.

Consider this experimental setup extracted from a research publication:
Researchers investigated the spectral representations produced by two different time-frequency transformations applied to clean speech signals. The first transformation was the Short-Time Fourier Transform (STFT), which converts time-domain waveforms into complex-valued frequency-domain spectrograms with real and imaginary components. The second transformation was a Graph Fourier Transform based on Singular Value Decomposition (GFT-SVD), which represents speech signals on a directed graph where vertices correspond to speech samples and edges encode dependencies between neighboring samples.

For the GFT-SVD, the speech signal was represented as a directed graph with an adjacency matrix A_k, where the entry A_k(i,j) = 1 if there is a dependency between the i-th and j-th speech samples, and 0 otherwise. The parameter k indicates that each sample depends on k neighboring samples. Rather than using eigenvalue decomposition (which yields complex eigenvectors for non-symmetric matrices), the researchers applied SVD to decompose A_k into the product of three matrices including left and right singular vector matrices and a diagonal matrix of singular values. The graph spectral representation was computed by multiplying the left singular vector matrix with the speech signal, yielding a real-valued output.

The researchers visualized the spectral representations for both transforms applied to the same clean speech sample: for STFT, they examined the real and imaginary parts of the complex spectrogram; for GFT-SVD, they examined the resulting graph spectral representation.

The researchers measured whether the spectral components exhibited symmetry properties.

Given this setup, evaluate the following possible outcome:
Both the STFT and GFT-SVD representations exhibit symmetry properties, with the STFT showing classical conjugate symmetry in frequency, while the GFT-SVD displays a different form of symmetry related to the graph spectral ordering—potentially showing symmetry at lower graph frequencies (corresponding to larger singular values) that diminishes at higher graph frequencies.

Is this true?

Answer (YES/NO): NO